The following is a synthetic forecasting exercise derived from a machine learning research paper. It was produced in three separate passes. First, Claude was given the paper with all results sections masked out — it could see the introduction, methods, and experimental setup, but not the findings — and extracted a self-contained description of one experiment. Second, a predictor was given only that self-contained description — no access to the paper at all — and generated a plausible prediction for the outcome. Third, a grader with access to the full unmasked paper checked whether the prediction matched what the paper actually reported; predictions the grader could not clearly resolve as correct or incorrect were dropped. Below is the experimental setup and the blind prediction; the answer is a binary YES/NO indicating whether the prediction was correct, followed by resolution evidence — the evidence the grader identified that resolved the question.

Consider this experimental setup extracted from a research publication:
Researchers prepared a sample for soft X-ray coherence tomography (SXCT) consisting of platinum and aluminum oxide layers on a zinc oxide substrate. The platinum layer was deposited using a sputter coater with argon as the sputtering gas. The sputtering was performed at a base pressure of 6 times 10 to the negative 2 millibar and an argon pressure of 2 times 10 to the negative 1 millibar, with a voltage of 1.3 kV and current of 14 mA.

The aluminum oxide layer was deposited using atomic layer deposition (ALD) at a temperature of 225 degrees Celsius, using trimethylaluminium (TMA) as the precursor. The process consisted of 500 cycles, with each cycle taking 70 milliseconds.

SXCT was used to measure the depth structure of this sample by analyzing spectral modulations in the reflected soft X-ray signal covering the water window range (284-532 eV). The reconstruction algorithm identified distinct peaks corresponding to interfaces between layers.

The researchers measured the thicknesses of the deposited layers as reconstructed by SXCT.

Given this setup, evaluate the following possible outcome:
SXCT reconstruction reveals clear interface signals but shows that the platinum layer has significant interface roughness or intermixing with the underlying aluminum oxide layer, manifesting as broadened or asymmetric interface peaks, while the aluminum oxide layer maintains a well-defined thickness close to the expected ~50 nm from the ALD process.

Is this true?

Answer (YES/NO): NO